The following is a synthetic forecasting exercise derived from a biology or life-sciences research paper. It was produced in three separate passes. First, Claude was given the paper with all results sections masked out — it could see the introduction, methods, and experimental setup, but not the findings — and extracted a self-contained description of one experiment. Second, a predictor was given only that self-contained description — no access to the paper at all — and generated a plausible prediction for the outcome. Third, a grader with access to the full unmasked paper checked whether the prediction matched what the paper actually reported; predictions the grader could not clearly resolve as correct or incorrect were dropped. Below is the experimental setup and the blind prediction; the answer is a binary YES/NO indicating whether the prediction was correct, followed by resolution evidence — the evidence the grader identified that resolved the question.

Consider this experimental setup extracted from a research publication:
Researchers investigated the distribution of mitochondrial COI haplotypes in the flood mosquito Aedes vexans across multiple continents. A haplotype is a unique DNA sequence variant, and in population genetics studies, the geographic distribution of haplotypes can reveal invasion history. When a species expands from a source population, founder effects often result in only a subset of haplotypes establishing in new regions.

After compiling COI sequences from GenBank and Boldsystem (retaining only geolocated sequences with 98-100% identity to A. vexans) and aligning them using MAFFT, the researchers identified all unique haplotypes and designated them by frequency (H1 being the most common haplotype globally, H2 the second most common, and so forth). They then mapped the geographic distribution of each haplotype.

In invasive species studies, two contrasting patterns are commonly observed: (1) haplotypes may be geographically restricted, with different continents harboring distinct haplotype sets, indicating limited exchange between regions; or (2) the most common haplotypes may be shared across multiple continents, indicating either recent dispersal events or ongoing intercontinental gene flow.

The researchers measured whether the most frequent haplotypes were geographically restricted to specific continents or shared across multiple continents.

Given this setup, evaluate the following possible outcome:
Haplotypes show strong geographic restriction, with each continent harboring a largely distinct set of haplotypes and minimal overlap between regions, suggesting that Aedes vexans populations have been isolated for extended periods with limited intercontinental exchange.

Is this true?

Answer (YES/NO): NO